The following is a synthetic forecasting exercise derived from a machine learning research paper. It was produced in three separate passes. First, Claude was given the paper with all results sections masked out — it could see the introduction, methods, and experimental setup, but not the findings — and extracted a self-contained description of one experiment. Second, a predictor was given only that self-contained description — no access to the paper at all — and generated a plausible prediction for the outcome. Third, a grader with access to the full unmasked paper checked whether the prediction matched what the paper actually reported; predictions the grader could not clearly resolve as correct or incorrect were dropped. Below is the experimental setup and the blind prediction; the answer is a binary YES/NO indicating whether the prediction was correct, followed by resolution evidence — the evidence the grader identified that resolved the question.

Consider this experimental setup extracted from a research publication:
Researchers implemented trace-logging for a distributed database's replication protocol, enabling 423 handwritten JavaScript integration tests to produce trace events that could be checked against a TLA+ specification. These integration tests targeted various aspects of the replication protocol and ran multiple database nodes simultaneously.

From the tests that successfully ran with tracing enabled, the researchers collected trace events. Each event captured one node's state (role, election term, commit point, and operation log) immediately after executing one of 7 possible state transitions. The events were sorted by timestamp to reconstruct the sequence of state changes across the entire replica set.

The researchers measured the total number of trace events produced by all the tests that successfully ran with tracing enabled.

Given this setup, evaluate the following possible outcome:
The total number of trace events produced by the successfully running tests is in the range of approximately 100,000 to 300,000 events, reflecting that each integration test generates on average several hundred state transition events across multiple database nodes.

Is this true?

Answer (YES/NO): NO